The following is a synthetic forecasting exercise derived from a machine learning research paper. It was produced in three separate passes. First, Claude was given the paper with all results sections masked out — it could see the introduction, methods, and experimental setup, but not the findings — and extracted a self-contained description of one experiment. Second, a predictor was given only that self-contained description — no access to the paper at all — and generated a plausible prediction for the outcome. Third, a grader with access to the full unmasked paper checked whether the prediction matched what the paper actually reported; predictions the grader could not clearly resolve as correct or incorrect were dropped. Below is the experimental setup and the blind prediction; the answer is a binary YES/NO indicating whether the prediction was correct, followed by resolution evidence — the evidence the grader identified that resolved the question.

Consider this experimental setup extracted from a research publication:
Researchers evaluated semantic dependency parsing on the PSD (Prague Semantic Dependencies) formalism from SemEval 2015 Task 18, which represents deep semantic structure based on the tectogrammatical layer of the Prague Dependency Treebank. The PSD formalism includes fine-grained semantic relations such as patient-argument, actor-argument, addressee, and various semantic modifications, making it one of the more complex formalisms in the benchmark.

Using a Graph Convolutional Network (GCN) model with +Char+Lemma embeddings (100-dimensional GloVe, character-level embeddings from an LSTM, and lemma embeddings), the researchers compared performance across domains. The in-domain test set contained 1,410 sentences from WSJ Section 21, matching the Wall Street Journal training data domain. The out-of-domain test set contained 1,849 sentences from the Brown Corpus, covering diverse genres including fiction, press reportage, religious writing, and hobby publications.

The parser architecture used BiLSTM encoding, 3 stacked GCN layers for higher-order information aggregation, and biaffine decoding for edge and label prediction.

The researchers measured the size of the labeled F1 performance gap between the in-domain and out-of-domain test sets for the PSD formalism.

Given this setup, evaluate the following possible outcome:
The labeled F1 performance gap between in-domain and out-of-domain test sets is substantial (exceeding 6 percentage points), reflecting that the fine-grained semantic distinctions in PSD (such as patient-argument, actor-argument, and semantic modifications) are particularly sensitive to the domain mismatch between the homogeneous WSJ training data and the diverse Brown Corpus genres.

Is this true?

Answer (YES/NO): NO